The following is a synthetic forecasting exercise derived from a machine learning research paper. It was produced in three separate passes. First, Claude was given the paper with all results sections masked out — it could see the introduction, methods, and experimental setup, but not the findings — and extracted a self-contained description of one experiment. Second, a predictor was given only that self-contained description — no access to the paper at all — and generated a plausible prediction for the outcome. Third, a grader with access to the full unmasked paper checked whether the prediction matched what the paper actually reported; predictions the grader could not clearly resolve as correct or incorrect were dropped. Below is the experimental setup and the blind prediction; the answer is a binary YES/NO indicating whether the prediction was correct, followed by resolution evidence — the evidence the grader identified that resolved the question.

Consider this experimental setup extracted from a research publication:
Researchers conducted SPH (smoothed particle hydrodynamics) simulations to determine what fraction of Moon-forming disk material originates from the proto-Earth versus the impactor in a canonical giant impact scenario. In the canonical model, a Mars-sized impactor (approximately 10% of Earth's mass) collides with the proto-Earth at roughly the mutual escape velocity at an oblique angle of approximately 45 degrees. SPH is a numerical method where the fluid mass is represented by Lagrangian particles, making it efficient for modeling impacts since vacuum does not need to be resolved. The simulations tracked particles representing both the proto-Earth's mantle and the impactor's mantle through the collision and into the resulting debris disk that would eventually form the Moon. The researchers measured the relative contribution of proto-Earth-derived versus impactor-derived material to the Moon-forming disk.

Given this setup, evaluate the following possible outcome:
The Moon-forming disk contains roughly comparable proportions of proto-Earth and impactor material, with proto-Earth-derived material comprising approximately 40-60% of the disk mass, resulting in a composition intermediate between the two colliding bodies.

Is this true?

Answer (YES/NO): NO